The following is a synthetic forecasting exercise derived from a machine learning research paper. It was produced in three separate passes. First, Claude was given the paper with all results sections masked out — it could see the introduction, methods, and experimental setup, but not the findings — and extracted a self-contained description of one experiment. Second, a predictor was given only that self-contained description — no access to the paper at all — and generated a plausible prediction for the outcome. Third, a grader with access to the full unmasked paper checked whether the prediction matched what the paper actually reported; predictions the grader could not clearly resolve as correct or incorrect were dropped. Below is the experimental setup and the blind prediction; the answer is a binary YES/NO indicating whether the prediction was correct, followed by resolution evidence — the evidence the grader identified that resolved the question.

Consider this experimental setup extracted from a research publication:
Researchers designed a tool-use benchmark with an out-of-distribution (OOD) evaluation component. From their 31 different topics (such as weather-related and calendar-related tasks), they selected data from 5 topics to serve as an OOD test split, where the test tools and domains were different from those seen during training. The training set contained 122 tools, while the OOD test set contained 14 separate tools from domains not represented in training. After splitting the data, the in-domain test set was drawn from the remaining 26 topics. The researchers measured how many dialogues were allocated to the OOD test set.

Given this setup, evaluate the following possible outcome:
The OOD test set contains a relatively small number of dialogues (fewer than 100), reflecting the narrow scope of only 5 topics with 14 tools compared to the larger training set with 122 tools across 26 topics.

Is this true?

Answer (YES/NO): YES